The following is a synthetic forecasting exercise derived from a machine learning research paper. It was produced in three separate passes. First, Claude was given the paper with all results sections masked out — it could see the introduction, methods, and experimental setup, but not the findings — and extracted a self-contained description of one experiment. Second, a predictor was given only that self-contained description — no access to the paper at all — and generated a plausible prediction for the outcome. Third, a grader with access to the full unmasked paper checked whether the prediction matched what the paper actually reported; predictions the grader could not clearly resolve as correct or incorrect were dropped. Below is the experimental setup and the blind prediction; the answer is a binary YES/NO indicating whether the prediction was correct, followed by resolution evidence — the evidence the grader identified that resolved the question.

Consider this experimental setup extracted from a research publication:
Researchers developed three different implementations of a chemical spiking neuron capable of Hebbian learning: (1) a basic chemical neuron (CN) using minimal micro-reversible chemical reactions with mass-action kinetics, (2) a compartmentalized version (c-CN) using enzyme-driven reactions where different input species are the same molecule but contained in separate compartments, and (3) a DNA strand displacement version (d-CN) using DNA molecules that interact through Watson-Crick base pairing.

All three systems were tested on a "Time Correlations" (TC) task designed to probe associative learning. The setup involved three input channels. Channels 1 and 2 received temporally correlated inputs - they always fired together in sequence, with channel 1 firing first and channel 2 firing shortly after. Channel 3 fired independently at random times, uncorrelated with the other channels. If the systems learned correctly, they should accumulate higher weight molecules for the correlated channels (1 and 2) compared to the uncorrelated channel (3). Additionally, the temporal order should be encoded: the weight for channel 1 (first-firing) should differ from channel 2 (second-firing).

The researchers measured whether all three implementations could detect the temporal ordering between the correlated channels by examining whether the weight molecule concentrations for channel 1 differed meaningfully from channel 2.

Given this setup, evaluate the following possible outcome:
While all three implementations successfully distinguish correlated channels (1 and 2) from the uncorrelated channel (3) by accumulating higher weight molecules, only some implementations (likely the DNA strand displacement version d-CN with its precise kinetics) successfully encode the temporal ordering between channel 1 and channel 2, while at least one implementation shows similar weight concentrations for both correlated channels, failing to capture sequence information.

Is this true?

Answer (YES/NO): NO